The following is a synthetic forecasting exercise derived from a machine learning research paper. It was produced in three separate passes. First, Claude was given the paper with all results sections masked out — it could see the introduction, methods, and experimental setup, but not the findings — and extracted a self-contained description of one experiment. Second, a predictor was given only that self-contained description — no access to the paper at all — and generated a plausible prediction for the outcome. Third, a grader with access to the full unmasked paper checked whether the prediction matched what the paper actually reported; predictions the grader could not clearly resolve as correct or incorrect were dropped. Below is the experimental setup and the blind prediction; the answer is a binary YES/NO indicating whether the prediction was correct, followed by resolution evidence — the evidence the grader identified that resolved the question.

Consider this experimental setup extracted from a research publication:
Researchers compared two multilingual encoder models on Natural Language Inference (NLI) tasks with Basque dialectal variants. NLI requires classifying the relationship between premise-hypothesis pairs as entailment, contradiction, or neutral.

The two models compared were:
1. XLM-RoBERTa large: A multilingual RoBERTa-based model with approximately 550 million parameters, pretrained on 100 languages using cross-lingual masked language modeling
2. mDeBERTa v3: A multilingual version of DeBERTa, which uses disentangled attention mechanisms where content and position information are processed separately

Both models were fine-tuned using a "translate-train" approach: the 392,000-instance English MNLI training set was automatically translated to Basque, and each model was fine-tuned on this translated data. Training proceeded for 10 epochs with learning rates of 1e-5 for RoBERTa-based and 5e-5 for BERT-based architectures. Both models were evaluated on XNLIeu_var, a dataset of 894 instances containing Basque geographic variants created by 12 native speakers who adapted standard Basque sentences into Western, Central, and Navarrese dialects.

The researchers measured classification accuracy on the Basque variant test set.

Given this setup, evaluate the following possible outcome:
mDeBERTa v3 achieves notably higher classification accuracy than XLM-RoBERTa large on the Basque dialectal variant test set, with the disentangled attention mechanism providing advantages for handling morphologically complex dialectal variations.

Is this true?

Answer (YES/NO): NO